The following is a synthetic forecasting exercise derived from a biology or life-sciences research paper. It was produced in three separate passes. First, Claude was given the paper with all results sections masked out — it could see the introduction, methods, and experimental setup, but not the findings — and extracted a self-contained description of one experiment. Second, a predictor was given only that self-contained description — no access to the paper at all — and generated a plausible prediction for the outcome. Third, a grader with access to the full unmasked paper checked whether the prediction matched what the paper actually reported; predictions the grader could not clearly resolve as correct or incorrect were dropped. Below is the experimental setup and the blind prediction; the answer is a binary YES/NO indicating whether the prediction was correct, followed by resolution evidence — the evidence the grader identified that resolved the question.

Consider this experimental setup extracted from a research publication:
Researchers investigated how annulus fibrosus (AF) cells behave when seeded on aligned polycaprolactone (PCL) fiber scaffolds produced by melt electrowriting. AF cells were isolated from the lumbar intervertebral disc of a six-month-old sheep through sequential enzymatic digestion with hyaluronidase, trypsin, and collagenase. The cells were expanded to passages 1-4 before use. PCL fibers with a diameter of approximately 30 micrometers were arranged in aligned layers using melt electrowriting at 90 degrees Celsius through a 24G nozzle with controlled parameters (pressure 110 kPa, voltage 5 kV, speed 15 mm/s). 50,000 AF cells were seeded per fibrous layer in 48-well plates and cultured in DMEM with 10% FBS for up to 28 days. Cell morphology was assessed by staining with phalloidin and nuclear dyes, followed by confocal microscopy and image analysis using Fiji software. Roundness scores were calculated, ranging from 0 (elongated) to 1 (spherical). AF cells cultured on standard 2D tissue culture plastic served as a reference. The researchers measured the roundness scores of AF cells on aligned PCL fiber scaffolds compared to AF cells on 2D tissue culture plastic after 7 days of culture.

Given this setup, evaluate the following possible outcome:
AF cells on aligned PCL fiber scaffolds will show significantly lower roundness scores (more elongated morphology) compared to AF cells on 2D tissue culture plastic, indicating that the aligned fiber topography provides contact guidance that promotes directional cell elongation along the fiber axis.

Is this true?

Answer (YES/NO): YES